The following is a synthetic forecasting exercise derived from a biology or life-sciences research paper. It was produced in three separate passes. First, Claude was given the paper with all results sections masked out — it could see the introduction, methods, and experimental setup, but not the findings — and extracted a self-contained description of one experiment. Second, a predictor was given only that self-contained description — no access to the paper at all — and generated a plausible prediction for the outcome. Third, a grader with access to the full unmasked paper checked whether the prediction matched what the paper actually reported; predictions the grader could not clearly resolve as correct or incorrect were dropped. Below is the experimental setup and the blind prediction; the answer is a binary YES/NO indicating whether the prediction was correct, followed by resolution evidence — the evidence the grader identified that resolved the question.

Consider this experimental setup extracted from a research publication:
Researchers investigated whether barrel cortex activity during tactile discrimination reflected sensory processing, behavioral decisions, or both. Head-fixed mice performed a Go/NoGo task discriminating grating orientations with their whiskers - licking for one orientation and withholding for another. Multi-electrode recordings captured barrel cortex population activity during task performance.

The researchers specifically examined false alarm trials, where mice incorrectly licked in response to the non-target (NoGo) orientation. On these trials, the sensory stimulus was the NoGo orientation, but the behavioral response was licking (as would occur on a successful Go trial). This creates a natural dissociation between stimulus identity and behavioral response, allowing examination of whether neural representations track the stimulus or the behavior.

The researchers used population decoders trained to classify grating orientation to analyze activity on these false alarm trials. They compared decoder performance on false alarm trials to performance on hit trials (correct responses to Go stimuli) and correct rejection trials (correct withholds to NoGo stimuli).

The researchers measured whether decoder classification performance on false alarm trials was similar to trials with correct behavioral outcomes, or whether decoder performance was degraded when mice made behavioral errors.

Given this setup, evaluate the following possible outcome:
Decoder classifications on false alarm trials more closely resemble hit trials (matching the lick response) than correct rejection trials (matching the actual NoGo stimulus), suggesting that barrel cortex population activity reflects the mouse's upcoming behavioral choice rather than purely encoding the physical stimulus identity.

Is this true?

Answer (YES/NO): NO